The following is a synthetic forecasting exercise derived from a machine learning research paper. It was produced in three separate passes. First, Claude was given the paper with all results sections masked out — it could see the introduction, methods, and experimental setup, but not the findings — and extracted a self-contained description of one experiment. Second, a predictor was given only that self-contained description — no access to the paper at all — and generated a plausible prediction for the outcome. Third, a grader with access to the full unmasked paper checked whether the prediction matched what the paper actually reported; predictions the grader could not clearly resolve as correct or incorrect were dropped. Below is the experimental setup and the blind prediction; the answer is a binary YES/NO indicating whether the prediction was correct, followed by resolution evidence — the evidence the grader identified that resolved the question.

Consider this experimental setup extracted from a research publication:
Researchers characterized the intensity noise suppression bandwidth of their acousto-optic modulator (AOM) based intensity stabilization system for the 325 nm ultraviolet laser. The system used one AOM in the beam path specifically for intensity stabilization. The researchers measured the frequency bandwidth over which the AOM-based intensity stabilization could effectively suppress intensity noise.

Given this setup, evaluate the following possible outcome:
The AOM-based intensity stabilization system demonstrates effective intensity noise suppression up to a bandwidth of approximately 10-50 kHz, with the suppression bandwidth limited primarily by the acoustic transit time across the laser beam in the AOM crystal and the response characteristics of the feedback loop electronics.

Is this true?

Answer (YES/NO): NO